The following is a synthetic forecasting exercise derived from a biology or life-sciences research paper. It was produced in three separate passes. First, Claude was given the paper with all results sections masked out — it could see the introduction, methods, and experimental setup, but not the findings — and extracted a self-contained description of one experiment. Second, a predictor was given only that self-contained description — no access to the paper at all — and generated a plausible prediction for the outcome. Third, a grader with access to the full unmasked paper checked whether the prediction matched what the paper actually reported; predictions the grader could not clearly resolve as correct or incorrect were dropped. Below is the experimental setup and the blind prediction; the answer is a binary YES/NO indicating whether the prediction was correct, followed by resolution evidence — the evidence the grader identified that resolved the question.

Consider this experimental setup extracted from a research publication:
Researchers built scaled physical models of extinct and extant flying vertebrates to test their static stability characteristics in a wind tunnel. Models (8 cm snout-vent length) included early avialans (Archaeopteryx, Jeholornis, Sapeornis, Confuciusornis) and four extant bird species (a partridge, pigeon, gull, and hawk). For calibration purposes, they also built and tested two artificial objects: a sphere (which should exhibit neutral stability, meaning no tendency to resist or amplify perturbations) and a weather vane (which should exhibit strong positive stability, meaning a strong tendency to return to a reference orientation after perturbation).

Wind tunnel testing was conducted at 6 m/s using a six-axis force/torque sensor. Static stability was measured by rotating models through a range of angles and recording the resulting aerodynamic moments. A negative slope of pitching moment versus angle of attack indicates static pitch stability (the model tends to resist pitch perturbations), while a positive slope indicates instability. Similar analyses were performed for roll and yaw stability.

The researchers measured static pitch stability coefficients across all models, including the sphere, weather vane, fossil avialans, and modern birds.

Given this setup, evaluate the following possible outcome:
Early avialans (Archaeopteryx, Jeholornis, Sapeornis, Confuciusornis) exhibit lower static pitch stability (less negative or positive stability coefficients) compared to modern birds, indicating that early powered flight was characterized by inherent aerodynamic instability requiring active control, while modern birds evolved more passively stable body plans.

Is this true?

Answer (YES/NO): NO